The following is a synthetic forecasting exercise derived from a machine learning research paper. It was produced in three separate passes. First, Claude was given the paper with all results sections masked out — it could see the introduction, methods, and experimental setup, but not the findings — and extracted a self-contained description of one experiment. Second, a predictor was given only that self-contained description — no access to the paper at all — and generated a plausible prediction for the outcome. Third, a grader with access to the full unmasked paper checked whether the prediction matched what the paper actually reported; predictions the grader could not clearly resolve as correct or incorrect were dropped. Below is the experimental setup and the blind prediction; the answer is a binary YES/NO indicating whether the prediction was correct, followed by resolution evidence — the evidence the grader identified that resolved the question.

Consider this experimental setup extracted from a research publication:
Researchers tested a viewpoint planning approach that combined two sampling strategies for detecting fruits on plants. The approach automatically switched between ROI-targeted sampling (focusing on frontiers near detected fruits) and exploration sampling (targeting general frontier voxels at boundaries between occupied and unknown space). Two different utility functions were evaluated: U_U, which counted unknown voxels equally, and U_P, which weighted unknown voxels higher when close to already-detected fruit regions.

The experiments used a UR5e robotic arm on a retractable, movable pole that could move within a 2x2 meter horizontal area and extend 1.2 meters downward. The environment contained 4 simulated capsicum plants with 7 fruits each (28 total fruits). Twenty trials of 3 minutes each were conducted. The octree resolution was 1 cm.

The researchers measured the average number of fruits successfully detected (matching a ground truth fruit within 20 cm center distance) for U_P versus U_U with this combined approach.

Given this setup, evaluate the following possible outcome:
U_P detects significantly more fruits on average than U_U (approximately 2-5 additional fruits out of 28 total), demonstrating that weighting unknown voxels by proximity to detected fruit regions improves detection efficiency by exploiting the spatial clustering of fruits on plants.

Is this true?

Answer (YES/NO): NO